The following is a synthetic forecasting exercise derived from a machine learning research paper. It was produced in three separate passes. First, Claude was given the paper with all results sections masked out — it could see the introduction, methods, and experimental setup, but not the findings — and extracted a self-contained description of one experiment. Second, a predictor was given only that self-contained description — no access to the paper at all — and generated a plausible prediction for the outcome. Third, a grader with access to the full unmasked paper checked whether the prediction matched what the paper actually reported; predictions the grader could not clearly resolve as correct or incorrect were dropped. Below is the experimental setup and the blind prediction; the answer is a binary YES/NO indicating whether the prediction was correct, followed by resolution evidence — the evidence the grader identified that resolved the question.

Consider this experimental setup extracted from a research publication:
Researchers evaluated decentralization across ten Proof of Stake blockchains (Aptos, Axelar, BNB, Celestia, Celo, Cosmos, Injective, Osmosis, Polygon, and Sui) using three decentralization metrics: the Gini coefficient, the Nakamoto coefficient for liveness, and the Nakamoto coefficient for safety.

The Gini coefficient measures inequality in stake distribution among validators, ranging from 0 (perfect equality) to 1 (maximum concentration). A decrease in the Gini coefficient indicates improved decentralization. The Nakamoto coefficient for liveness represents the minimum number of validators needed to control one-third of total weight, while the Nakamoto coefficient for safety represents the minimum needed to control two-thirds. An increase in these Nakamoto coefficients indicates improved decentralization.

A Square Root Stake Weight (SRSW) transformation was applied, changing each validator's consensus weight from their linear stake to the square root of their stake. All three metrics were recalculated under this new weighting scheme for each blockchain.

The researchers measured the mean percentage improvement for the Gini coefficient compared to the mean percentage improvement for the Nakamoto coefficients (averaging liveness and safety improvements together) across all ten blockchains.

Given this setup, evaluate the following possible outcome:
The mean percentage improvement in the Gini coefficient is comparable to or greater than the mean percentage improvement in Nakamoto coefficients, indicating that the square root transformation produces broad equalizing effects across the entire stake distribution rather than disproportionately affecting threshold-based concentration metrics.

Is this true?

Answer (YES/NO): NO